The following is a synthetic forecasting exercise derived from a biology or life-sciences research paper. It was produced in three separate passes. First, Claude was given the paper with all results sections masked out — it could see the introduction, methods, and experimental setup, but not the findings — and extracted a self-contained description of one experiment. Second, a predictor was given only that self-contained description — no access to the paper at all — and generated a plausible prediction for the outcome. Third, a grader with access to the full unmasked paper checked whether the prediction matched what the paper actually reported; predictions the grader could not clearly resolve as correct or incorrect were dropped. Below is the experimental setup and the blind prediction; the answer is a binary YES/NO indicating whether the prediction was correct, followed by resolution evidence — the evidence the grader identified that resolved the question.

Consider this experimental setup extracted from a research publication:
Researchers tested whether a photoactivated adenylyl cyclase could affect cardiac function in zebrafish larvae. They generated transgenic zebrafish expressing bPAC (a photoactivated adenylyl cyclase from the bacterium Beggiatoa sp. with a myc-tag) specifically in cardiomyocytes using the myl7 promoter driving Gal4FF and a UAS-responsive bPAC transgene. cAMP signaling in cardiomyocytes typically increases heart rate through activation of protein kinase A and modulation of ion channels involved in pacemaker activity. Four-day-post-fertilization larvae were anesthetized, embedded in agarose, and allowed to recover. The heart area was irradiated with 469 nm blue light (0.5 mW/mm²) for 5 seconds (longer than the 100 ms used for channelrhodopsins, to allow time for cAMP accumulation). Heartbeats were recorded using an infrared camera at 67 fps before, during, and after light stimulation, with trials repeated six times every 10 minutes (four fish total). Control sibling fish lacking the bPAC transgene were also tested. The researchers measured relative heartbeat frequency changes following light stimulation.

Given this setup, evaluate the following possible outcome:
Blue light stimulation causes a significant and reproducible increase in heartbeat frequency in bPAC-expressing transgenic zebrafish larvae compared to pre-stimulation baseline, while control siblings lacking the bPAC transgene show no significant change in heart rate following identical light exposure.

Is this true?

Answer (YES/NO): NO